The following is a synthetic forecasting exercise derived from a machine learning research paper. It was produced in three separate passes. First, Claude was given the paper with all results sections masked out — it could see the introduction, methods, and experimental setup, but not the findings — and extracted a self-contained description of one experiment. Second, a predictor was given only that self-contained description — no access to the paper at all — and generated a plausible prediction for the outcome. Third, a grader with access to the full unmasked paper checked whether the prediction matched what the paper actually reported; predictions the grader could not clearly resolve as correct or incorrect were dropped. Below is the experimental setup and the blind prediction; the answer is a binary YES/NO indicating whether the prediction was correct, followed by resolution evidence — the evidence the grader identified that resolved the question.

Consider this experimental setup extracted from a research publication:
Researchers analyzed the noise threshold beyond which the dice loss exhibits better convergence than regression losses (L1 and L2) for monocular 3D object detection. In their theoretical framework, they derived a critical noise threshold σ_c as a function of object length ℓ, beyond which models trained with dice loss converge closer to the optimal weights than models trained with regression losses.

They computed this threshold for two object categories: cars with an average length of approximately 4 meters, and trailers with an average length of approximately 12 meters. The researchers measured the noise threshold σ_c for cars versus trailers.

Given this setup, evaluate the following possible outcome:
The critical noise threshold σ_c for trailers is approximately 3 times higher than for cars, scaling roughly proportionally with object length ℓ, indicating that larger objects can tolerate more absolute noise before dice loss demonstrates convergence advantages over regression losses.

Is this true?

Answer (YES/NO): NO